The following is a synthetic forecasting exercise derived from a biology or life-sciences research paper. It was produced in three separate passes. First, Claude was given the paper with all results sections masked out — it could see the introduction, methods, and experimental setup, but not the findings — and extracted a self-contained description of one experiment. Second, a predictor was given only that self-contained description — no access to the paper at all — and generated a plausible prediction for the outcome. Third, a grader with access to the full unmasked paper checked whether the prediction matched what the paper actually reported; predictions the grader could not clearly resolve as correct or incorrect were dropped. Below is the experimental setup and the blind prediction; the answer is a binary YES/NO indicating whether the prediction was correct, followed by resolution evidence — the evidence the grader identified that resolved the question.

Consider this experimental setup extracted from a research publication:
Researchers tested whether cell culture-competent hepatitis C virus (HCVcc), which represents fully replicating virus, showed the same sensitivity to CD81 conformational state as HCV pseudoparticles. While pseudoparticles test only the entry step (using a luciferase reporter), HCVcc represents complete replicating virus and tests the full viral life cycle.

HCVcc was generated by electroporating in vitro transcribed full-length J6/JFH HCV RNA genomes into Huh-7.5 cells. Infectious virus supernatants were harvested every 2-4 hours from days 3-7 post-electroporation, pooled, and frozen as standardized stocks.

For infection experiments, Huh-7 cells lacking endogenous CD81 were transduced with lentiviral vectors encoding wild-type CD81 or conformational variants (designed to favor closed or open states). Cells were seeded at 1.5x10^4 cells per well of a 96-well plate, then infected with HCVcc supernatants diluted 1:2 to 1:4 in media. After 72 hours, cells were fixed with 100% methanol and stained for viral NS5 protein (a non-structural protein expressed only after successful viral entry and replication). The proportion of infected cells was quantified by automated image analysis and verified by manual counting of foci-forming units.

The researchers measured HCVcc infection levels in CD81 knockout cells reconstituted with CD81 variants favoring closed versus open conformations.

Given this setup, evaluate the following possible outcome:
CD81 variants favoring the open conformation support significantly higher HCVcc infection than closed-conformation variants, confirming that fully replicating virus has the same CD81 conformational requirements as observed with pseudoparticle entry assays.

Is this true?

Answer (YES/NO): NO